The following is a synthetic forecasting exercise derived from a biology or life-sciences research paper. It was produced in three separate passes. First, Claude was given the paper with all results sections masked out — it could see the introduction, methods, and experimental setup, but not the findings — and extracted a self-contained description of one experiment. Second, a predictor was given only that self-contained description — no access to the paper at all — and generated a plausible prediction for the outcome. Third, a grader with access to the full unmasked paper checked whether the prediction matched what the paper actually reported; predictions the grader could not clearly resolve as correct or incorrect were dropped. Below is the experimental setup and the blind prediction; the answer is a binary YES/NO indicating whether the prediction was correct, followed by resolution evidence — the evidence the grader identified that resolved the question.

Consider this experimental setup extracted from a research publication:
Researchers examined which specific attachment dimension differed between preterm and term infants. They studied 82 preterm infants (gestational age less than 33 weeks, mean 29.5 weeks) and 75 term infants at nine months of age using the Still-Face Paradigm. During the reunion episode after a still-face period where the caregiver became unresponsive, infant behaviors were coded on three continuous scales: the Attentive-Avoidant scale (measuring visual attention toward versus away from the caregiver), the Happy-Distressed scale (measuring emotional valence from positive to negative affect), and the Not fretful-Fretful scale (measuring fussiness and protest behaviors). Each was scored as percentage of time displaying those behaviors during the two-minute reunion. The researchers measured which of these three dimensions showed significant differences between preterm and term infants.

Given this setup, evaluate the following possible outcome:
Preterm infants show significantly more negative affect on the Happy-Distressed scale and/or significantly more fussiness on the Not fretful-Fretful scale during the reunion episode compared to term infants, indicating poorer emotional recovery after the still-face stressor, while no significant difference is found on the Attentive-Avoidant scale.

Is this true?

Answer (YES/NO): NO